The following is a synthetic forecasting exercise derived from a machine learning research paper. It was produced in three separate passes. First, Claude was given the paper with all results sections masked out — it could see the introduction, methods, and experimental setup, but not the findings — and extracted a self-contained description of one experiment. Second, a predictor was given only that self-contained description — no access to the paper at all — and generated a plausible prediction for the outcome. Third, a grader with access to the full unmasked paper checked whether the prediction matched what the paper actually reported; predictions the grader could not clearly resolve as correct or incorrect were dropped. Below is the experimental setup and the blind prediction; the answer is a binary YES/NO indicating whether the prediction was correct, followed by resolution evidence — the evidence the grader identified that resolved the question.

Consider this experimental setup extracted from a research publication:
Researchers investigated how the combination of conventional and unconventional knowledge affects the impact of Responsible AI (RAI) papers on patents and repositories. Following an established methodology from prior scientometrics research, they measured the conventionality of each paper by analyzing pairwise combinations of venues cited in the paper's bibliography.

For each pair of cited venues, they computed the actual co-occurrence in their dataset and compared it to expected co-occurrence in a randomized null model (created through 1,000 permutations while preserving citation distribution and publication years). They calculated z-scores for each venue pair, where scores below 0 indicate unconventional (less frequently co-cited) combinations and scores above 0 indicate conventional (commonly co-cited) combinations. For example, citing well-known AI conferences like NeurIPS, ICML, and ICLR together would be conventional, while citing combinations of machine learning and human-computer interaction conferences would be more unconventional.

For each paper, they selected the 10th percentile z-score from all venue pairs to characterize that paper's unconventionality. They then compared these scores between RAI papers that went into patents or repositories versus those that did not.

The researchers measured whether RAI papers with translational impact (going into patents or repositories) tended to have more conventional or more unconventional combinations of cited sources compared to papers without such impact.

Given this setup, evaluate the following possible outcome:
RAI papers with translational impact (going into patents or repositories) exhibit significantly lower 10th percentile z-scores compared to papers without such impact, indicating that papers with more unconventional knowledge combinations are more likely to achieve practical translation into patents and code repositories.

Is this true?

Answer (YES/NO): YES